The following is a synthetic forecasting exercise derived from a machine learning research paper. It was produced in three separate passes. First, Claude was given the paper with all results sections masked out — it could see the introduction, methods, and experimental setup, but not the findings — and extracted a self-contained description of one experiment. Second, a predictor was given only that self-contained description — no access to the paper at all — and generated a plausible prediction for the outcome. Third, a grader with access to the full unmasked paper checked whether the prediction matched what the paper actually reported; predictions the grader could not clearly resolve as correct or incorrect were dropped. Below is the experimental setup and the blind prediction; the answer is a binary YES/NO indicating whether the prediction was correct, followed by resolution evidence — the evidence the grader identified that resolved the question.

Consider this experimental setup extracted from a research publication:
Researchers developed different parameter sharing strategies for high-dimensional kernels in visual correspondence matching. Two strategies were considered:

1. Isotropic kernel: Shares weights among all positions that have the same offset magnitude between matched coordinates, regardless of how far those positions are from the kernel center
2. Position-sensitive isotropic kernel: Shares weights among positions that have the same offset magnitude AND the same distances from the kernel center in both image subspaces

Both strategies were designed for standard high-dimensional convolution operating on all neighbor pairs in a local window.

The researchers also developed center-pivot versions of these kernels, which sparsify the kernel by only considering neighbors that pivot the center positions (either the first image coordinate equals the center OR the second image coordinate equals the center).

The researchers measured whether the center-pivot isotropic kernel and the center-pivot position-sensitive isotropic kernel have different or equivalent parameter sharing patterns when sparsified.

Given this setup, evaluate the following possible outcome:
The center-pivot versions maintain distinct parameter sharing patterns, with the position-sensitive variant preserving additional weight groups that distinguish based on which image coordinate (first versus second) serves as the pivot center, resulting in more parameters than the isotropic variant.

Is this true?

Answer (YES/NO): NO